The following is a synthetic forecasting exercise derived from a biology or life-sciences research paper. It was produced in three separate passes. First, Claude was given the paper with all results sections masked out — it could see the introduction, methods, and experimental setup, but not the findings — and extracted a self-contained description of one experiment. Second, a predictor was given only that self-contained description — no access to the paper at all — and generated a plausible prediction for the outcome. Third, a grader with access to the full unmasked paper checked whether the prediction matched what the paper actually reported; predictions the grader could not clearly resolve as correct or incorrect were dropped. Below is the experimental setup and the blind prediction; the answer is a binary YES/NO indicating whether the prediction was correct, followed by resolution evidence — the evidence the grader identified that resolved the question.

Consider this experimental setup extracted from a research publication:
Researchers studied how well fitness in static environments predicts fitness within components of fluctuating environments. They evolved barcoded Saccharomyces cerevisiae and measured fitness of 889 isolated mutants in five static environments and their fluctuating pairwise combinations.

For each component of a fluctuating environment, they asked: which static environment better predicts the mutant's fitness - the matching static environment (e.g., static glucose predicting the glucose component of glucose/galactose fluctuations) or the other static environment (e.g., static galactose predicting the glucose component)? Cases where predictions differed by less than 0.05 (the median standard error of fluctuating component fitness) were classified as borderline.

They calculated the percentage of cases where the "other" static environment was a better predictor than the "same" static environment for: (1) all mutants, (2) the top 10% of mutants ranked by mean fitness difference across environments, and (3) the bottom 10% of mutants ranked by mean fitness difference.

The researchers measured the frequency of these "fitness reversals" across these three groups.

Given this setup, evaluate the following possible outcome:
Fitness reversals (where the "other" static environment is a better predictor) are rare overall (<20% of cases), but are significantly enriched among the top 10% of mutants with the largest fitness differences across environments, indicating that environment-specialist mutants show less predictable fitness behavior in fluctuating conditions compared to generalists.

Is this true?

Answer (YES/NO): NO